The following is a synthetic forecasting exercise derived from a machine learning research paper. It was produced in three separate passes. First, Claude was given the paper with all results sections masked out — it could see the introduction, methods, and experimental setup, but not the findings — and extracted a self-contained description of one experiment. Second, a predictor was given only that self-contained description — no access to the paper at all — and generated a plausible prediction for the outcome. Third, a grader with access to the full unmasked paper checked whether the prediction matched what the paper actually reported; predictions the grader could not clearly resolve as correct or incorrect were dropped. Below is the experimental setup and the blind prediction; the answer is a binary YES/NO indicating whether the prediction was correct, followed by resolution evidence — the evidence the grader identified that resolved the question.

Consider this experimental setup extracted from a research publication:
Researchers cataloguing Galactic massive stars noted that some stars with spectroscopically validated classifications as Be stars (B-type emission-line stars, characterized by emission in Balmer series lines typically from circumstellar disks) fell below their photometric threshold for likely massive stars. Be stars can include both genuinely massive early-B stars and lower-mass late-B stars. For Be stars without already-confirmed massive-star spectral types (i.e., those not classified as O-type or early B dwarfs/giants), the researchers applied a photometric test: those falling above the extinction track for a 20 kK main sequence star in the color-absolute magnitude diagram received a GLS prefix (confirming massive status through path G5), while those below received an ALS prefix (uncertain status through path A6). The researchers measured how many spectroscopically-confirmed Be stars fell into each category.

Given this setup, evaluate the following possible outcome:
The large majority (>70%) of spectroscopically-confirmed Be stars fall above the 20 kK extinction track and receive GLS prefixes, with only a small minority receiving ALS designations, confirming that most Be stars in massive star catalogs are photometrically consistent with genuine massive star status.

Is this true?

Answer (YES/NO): YES